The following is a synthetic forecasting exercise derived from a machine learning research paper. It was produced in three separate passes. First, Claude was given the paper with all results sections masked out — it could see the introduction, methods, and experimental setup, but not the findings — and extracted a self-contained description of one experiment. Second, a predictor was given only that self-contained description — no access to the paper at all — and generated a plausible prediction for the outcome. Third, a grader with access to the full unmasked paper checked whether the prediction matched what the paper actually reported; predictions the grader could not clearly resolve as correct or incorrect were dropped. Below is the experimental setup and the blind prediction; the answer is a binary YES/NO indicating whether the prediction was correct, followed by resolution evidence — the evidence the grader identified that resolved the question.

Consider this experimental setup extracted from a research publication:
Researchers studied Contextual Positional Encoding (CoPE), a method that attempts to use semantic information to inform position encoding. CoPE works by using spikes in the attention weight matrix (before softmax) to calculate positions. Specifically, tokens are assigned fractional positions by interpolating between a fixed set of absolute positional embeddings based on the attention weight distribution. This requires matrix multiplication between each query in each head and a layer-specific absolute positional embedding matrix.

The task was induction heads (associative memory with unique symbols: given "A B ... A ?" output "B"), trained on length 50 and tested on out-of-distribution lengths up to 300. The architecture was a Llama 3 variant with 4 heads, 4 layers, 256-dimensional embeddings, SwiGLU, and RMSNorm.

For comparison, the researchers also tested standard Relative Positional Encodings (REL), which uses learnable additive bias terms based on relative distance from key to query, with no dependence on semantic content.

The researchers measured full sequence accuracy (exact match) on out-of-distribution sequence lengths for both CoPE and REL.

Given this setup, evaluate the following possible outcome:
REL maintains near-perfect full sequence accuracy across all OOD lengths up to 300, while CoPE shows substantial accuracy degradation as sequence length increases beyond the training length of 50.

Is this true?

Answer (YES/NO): NO